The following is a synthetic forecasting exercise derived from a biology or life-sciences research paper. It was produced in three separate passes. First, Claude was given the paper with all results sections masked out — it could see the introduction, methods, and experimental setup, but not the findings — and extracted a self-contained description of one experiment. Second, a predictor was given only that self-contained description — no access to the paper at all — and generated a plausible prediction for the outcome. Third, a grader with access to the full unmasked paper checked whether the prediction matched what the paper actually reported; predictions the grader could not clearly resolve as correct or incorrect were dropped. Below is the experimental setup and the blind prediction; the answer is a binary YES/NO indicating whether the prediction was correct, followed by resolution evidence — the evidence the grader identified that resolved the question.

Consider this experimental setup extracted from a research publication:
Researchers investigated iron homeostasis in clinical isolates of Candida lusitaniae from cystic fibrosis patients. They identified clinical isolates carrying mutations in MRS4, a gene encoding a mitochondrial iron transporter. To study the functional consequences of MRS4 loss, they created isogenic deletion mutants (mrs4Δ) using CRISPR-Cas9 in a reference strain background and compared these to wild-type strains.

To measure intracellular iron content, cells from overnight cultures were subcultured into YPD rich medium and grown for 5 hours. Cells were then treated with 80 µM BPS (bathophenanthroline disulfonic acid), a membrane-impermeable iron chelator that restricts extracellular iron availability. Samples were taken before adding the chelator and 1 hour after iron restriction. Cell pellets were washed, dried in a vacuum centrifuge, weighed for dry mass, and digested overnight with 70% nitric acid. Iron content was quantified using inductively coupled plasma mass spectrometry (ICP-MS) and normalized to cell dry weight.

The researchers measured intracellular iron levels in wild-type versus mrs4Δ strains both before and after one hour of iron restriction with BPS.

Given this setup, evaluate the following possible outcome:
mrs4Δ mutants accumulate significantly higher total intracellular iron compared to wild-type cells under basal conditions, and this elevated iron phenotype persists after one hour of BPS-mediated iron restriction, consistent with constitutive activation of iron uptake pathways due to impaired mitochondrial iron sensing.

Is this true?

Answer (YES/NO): YES